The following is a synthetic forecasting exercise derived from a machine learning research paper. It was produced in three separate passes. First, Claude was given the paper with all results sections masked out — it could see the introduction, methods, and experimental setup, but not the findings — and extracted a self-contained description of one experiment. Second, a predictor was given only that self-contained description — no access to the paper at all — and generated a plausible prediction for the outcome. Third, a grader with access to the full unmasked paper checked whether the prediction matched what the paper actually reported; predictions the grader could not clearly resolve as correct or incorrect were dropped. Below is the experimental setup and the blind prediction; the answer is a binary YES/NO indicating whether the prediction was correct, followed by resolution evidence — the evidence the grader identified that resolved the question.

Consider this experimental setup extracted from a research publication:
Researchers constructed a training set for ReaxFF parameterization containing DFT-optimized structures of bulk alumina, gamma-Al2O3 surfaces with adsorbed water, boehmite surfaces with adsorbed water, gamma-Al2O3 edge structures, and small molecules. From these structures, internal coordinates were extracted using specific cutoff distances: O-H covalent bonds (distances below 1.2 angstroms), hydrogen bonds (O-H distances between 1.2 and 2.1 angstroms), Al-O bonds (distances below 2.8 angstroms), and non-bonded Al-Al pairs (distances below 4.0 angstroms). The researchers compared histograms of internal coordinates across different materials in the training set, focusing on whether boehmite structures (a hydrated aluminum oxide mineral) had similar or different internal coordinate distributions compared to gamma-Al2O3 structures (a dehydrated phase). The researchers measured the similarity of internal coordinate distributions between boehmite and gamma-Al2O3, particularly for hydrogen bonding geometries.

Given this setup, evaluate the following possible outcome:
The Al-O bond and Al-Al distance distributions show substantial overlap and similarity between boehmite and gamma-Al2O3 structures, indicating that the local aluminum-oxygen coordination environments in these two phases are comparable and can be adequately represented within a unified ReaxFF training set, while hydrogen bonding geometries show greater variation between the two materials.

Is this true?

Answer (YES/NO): YES